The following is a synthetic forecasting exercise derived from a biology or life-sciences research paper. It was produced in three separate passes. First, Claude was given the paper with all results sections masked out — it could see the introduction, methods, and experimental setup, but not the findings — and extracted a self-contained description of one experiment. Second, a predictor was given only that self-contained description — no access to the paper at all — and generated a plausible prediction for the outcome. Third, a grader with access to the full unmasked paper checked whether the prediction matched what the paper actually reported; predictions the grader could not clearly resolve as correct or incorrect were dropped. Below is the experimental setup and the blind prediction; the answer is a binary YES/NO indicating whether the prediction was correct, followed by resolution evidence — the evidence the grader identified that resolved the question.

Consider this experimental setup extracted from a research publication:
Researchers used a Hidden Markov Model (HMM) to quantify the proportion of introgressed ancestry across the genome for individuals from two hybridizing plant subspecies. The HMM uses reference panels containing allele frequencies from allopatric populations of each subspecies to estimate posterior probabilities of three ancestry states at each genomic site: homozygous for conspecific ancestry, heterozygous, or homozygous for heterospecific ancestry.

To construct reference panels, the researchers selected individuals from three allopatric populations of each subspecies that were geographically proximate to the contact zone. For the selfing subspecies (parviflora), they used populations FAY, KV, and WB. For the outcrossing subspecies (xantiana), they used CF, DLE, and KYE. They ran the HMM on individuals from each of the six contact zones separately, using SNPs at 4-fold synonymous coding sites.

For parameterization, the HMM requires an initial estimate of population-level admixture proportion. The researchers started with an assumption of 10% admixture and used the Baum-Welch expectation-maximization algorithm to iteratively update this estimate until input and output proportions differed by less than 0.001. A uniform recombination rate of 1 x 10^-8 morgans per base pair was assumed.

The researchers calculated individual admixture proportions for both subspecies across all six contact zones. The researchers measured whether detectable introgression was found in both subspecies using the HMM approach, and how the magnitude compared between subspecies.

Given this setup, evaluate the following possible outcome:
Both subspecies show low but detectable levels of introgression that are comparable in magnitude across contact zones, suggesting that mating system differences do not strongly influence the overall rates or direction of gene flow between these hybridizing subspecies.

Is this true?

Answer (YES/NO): NO